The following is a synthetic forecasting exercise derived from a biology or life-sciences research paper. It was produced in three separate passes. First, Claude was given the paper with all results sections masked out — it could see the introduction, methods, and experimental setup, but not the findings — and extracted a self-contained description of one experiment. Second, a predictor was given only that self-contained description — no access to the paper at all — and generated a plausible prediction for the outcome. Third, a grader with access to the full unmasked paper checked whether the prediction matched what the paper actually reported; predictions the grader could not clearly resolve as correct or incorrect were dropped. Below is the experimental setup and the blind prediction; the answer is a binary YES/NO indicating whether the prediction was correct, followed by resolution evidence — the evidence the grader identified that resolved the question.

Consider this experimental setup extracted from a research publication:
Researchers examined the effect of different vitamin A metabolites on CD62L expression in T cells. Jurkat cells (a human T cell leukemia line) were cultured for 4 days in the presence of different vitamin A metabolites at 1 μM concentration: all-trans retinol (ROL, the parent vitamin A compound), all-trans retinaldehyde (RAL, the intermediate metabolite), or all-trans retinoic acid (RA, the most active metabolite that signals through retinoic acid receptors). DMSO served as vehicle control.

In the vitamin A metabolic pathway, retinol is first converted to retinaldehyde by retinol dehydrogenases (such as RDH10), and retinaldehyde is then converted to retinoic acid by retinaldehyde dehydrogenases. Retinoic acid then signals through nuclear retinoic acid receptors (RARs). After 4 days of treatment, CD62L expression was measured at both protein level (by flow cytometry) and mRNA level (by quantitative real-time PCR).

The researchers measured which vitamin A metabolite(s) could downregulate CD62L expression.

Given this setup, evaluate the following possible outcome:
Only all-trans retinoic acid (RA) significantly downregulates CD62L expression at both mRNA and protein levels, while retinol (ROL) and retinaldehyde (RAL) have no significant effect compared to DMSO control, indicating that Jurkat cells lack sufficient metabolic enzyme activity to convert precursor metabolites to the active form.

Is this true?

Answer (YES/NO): NO